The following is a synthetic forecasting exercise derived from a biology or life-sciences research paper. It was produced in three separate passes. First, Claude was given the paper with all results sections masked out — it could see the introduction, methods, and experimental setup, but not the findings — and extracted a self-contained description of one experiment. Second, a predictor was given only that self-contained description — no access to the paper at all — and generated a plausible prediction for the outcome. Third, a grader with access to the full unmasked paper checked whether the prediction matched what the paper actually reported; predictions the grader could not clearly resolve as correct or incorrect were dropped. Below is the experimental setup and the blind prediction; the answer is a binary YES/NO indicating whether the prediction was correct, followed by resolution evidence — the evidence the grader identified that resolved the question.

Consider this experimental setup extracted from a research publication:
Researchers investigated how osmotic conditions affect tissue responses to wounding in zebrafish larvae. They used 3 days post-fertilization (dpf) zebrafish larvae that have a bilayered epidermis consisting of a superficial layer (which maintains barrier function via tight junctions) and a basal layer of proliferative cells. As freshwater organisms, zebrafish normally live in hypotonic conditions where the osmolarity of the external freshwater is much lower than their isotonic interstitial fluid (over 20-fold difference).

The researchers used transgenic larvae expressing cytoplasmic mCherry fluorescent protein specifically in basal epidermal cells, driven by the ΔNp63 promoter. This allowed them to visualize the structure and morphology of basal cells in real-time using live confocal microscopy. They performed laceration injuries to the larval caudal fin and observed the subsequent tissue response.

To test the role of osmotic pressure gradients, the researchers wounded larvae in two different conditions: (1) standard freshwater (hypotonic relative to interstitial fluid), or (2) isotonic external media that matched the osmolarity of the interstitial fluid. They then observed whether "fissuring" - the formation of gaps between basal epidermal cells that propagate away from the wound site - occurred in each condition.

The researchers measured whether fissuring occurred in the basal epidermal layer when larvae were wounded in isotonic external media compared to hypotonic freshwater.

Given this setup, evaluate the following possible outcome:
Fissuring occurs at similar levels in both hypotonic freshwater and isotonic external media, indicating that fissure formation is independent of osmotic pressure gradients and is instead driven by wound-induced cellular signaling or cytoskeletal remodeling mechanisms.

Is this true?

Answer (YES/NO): NO